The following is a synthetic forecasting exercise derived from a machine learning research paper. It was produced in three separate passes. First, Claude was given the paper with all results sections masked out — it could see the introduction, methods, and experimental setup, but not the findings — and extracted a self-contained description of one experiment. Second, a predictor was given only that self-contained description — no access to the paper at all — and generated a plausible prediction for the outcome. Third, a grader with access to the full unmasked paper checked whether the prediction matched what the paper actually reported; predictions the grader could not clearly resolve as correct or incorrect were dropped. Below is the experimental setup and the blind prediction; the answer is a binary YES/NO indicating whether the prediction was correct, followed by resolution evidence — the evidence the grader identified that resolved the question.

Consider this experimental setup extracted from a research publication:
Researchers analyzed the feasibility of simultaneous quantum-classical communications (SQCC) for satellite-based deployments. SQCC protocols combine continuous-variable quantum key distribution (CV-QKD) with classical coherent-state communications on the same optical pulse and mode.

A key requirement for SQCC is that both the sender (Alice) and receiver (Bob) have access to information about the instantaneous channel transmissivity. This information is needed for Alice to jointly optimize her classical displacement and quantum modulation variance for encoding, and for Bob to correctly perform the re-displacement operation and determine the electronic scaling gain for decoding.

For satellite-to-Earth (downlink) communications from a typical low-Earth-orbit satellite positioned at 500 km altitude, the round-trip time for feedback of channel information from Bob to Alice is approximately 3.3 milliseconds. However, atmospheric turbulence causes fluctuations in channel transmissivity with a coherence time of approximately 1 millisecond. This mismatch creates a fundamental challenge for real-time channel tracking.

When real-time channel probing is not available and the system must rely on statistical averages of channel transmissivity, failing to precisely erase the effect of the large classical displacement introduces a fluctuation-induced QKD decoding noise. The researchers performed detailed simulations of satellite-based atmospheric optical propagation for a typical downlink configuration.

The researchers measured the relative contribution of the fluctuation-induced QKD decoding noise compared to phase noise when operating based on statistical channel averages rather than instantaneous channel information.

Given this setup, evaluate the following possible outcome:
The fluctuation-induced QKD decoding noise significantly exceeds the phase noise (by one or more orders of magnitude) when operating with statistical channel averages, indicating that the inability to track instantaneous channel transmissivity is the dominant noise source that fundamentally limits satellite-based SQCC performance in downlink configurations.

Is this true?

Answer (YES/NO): YES